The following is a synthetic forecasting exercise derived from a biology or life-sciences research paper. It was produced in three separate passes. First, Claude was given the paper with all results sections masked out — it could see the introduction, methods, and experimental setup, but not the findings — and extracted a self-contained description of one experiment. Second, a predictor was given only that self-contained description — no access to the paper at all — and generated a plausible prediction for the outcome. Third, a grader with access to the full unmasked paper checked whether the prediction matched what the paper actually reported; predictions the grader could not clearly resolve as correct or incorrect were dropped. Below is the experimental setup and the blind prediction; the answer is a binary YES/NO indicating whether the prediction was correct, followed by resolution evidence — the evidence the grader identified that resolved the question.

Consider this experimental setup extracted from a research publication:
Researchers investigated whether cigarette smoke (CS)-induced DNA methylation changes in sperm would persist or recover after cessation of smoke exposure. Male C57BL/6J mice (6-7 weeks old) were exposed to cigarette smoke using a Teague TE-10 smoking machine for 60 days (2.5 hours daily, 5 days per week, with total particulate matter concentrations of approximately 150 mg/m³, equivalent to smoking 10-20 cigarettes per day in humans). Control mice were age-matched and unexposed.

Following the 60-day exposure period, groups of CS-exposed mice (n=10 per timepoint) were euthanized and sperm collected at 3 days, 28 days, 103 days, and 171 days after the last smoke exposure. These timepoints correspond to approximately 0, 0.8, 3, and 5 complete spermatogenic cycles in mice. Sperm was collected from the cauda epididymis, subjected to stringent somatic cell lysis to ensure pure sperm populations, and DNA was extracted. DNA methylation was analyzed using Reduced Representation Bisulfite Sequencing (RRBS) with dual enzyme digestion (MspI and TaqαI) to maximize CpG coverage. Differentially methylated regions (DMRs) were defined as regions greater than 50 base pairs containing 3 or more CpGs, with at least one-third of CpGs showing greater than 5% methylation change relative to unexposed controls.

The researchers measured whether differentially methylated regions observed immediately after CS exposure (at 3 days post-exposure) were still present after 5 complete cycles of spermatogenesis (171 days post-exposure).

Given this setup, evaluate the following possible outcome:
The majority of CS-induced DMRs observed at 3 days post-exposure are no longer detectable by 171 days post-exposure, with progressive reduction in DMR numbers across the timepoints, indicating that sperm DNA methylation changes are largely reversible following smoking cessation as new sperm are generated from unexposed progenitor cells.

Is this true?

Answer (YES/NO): NO